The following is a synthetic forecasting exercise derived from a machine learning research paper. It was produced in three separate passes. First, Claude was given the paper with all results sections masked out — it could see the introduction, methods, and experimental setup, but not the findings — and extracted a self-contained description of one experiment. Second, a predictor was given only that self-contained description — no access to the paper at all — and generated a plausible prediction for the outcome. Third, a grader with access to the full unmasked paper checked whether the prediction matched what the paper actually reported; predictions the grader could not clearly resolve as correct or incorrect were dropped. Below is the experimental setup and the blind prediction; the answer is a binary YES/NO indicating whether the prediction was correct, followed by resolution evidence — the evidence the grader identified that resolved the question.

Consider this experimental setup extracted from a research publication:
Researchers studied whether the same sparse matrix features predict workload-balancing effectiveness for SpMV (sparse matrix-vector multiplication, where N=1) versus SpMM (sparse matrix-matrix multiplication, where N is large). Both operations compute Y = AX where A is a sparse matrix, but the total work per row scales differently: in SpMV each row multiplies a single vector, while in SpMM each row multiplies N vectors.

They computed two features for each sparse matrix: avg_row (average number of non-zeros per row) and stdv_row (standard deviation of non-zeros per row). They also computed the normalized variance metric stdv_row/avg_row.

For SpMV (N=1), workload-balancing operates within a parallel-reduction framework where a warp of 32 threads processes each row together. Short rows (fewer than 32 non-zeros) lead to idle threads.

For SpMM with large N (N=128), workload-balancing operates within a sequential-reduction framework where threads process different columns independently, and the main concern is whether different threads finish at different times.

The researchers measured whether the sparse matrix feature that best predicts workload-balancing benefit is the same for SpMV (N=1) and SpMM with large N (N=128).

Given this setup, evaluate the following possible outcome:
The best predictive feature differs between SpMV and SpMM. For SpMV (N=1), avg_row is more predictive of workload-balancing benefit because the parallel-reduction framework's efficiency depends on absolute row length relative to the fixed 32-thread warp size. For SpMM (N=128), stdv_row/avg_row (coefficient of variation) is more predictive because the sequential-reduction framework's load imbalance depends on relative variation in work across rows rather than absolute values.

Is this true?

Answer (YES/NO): YES